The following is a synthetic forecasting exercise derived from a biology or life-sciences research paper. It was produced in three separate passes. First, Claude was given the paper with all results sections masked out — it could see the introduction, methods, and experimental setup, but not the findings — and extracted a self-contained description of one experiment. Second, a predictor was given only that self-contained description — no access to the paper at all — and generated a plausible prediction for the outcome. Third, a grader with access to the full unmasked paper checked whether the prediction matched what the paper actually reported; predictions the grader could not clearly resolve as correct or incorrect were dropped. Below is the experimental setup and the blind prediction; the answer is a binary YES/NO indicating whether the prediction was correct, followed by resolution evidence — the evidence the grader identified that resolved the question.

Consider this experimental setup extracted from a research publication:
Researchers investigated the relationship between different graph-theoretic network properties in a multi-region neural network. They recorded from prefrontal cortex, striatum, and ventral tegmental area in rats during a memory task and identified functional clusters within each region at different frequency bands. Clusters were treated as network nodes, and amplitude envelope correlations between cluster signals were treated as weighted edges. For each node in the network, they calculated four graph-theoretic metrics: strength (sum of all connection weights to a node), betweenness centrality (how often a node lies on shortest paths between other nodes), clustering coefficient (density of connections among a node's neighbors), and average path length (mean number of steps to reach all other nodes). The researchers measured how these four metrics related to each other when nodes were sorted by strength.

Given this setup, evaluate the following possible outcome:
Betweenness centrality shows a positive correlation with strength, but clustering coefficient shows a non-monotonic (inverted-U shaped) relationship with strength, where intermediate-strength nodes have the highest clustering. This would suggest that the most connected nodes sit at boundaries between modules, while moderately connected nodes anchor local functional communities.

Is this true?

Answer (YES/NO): NO